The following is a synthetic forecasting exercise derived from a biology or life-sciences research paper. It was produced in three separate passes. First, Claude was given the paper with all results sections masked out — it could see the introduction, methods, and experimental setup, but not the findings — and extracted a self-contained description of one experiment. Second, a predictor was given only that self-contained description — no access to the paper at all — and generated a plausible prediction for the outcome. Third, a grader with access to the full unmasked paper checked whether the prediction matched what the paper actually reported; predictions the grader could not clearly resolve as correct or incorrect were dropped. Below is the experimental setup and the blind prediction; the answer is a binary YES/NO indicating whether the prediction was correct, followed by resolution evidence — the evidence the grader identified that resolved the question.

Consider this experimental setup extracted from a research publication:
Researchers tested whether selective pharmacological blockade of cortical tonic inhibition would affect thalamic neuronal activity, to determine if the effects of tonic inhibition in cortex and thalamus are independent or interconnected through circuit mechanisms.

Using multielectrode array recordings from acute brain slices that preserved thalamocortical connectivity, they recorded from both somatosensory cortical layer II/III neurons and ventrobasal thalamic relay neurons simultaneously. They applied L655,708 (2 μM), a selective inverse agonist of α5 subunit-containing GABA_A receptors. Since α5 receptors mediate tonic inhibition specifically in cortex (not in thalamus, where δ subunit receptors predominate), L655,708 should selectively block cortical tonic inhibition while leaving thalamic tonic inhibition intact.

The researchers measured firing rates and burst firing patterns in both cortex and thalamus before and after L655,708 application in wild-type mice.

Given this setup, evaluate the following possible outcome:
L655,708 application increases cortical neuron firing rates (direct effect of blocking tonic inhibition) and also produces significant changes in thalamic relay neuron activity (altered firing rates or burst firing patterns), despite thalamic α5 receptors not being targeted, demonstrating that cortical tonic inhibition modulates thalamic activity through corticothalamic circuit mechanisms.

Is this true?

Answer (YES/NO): NO